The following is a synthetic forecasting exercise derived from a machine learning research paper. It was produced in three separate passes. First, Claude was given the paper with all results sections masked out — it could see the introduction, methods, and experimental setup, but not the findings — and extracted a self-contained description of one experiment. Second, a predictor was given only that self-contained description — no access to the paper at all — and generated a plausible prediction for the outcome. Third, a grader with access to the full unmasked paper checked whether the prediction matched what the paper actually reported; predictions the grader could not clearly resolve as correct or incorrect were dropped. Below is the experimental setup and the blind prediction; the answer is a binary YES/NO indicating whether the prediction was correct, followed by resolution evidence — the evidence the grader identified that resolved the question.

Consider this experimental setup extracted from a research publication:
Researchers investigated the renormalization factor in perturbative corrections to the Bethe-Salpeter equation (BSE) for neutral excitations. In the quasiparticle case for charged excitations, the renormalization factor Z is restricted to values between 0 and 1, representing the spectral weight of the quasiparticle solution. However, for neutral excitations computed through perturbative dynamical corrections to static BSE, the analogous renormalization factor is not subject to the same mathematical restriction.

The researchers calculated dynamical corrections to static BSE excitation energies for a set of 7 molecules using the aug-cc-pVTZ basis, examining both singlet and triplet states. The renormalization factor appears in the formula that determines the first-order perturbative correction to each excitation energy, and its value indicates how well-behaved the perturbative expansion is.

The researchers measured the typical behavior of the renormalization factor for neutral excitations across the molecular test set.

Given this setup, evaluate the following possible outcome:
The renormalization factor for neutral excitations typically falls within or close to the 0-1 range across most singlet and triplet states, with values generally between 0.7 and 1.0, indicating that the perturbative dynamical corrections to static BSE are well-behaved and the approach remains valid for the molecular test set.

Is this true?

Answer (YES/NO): NO